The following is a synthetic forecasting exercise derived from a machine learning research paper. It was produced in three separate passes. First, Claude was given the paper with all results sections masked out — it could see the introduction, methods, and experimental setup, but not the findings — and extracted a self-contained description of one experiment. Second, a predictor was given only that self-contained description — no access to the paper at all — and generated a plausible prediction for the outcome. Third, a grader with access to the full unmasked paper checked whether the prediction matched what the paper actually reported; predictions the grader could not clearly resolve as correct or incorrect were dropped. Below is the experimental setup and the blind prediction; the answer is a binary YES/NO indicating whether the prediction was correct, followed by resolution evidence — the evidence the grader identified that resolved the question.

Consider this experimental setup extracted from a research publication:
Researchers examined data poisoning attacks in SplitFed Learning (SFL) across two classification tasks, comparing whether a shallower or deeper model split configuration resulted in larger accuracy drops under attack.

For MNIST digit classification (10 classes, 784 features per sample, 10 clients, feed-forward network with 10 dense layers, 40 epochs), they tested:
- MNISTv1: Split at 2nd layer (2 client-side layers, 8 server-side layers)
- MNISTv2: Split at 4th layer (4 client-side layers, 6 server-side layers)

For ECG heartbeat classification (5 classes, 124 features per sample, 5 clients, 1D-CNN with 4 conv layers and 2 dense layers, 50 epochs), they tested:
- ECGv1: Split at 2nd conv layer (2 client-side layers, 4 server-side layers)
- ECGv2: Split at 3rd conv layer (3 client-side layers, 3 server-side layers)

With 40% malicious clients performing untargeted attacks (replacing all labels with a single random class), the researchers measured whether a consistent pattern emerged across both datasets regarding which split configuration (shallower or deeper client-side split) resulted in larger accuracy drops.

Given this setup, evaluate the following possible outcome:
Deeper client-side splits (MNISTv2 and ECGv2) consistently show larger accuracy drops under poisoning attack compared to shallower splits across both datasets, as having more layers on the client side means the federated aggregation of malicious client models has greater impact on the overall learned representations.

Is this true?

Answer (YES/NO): YES